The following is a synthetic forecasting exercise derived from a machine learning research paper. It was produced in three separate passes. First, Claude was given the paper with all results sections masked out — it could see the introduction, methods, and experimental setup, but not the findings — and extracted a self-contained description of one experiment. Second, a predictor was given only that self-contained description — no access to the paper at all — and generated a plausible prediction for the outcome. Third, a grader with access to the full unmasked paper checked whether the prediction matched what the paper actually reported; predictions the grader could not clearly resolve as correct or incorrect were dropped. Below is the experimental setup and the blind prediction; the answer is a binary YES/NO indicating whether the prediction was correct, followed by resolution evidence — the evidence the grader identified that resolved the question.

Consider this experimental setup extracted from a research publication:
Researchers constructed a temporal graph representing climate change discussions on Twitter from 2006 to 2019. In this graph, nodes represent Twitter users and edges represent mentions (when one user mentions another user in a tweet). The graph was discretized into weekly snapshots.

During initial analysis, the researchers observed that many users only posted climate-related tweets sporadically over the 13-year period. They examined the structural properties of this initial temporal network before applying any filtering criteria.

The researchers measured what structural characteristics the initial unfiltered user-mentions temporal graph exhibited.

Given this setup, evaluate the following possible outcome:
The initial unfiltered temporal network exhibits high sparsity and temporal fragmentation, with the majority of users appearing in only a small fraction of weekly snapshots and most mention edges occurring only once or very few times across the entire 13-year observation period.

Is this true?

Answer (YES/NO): NO